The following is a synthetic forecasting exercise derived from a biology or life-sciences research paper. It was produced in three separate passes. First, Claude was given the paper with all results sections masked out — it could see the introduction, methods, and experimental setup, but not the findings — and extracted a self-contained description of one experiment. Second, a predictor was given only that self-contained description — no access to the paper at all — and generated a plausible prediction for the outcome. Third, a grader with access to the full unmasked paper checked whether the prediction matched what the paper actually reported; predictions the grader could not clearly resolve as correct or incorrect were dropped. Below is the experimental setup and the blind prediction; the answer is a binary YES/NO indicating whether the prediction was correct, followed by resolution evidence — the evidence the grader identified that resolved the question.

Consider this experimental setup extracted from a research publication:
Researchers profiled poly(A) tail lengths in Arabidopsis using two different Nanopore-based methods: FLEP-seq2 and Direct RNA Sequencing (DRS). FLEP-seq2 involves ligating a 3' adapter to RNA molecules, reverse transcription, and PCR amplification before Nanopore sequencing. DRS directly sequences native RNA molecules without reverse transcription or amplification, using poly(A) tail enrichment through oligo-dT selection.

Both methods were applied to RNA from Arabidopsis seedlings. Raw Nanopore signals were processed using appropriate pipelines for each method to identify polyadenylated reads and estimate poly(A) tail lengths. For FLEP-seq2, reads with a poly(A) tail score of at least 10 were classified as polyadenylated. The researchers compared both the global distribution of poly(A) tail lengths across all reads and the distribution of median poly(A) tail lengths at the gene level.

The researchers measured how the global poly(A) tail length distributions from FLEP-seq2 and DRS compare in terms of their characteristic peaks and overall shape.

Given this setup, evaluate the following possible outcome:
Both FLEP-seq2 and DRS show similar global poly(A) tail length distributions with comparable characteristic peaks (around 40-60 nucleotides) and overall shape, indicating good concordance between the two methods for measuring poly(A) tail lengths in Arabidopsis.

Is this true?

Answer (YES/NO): NO